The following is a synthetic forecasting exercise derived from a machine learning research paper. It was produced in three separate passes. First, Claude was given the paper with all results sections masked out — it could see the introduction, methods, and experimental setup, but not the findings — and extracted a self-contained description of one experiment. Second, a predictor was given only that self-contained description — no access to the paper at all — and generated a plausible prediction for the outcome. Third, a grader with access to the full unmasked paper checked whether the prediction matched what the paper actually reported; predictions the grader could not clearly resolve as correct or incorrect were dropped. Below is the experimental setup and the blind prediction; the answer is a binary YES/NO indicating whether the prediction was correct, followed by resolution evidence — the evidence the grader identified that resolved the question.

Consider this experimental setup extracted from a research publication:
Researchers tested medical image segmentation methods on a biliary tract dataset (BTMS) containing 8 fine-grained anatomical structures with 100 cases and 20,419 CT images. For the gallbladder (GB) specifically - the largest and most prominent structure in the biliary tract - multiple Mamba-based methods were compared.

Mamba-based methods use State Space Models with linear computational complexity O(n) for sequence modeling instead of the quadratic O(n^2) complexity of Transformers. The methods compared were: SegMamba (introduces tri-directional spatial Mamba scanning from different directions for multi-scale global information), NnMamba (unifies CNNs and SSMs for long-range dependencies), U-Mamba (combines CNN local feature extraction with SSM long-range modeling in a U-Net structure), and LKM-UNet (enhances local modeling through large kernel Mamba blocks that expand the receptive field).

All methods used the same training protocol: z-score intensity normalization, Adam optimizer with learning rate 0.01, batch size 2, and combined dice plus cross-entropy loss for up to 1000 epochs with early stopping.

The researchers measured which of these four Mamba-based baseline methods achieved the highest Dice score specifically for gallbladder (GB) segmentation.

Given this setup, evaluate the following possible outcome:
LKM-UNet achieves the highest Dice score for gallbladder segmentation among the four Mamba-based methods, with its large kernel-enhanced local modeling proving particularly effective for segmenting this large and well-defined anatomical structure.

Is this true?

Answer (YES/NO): NO